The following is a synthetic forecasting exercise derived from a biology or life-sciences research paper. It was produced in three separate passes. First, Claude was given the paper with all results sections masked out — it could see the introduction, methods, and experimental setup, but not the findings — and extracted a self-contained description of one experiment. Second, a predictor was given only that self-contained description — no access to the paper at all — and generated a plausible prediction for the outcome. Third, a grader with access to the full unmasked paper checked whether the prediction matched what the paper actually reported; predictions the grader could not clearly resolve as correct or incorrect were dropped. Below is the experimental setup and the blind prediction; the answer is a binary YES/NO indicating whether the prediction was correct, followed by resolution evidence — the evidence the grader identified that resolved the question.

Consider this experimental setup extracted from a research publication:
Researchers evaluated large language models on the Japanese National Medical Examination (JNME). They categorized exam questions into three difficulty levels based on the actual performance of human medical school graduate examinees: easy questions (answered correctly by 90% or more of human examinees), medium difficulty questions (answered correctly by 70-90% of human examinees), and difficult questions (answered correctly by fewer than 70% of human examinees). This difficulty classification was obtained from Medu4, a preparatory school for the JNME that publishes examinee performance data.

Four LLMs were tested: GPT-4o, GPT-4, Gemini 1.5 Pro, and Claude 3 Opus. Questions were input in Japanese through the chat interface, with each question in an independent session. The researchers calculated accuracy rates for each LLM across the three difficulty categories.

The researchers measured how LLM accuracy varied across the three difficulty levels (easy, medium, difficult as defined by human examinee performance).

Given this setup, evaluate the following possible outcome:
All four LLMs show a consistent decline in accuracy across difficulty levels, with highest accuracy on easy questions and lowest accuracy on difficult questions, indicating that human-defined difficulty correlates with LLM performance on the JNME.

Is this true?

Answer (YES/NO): YES